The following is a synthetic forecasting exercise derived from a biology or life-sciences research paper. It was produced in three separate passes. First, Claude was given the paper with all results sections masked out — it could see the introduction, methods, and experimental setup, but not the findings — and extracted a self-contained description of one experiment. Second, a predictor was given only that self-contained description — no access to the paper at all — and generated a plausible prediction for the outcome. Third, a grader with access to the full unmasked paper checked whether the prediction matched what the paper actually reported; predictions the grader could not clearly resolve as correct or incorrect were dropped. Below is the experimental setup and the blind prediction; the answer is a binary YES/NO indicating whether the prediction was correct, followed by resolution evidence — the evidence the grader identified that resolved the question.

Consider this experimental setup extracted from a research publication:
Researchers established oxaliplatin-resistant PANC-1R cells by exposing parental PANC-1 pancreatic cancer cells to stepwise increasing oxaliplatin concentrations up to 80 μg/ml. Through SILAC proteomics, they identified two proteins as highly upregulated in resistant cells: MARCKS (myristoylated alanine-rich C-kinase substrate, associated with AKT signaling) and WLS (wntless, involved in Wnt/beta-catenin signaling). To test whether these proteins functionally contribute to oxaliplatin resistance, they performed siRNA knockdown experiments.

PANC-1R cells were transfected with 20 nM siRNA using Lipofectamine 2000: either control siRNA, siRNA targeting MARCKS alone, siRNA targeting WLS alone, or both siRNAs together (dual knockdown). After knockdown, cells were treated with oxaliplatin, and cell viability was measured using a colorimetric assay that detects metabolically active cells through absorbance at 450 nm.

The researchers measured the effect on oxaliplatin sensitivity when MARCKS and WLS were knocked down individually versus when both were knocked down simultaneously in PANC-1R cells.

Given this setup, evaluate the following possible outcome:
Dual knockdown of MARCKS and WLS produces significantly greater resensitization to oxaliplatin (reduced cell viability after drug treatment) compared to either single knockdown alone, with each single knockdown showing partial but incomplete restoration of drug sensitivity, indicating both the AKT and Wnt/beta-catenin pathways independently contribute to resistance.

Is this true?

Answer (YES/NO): YES